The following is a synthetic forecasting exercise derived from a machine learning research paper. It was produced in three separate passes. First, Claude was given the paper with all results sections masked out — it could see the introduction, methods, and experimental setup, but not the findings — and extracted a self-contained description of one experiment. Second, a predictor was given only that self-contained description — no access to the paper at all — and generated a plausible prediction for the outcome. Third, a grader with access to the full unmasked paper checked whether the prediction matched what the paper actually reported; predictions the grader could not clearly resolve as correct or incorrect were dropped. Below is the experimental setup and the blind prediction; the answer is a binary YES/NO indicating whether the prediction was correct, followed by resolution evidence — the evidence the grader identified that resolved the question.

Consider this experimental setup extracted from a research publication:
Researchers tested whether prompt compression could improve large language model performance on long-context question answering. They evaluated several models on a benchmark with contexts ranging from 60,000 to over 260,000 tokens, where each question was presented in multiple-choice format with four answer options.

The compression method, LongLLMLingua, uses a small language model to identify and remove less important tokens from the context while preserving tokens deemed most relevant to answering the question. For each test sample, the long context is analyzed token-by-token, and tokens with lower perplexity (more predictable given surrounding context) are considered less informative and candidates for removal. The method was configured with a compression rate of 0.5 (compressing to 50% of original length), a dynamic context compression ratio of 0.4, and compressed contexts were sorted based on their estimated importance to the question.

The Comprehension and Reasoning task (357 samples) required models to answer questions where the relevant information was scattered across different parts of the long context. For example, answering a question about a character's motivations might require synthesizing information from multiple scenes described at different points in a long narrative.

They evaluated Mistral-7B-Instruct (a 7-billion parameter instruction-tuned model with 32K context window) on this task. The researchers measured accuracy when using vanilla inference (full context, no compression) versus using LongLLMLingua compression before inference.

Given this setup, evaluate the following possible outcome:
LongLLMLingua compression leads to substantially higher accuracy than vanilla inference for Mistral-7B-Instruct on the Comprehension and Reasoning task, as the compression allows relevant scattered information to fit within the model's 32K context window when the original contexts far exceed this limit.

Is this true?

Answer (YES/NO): NO